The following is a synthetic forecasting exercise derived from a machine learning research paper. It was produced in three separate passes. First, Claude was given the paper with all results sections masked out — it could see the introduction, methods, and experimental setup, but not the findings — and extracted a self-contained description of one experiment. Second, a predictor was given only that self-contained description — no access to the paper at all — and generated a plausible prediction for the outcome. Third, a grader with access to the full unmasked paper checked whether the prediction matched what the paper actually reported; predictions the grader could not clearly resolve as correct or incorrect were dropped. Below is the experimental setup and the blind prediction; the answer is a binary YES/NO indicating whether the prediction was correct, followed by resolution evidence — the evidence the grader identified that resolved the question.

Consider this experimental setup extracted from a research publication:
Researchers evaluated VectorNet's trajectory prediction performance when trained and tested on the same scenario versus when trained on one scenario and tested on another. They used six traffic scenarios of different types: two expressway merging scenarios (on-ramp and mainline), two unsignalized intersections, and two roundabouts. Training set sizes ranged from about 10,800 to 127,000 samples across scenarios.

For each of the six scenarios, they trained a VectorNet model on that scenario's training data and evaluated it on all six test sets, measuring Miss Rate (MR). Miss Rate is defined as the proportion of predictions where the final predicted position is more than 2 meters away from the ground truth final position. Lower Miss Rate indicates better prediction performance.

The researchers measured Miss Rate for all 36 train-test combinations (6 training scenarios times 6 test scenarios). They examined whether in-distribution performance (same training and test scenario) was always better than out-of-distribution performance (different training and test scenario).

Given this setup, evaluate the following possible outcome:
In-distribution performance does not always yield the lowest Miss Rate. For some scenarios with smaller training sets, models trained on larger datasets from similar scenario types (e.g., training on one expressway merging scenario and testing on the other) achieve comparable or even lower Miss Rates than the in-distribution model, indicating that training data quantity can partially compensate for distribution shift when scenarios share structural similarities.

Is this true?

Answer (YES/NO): NO